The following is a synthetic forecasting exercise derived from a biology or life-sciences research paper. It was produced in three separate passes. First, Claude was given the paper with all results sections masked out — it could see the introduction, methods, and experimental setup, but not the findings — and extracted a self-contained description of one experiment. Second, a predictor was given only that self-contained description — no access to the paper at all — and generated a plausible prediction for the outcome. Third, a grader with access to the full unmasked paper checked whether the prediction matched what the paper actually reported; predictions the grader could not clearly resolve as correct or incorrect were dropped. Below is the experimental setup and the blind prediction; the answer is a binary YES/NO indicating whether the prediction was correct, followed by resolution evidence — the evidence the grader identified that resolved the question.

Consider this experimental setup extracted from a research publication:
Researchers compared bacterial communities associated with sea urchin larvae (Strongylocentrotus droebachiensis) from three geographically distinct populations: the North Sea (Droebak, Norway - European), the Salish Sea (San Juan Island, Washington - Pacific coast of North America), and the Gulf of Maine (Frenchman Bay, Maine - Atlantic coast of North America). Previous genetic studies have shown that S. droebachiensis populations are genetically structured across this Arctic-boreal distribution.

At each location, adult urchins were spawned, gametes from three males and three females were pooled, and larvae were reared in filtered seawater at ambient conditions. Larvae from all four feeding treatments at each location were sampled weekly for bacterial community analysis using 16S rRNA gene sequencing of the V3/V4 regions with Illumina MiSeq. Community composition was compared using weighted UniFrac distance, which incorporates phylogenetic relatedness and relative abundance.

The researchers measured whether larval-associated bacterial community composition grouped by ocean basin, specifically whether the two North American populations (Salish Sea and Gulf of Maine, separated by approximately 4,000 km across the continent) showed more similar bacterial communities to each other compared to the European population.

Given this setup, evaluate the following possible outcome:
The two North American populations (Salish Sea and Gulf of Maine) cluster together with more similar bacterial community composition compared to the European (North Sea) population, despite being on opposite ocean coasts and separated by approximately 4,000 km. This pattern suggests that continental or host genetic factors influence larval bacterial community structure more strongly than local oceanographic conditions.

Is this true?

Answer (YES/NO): NO